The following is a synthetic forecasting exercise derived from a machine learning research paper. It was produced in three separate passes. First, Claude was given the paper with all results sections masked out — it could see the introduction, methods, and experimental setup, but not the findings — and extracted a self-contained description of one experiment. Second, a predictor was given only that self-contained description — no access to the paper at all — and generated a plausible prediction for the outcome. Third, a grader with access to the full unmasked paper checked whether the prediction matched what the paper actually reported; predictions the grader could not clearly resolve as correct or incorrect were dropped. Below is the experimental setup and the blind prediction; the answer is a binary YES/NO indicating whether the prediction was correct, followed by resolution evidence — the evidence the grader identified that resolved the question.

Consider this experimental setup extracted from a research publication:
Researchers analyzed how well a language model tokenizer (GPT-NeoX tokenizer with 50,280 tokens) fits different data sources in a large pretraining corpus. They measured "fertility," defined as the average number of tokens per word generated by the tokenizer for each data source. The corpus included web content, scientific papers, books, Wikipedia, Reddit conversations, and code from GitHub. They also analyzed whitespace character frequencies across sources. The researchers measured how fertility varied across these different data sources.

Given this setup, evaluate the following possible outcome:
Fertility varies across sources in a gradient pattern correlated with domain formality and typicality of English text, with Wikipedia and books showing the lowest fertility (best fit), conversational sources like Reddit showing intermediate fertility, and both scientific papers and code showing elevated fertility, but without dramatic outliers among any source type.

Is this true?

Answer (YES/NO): NO